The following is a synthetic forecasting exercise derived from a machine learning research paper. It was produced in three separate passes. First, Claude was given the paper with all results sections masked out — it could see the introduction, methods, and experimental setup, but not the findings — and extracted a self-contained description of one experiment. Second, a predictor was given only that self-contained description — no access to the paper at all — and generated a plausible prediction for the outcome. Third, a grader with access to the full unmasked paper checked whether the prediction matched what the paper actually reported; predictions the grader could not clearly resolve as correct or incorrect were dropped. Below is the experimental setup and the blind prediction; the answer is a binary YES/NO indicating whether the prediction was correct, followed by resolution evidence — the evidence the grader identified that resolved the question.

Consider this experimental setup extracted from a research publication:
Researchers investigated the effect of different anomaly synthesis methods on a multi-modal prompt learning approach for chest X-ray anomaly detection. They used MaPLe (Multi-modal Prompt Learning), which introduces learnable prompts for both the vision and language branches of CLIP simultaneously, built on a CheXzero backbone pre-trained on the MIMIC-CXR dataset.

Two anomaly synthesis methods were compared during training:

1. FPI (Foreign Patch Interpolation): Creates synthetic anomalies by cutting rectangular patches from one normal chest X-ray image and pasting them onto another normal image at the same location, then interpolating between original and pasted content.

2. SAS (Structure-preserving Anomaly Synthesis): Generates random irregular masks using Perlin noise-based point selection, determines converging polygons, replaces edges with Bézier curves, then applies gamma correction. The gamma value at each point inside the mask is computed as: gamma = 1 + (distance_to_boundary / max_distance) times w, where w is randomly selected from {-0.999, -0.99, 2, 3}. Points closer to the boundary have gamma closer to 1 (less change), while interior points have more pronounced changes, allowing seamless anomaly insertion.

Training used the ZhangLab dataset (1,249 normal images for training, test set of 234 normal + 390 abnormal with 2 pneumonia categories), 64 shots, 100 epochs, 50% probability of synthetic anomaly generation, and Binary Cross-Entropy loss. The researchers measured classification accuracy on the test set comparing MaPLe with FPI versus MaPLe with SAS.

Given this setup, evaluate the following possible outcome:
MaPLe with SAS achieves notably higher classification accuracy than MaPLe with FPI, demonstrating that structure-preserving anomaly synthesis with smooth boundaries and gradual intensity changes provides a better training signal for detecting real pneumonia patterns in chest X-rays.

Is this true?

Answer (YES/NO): NO